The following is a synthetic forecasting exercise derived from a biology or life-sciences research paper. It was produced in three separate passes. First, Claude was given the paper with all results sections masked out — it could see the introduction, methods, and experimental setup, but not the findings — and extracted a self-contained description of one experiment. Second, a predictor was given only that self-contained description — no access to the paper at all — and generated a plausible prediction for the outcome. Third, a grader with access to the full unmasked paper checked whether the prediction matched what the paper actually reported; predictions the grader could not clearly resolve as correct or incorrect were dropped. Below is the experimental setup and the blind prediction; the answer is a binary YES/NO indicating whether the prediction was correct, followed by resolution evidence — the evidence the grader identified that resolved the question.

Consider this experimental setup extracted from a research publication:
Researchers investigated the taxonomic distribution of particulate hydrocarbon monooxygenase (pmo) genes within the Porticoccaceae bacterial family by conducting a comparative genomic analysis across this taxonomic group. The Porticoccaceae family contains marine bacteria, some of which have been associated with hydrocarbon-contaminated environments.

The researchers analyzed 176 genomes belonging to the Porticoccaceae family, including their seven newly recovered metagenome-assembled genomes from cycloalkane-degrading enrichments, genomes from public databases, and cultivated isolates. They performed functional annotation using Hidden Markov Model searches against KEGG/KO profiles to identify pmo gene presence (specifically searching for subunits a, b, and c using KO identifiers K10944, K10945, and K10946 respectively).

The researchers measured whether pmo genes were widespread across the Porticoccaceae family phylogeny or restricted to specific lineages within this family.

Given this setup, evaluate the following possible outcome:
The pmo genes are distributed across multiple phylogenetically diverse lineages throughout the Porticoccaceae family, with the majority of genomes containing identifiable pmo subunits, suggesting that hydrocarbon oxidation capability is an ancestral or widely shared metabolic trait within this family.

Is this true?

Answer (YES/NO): NO